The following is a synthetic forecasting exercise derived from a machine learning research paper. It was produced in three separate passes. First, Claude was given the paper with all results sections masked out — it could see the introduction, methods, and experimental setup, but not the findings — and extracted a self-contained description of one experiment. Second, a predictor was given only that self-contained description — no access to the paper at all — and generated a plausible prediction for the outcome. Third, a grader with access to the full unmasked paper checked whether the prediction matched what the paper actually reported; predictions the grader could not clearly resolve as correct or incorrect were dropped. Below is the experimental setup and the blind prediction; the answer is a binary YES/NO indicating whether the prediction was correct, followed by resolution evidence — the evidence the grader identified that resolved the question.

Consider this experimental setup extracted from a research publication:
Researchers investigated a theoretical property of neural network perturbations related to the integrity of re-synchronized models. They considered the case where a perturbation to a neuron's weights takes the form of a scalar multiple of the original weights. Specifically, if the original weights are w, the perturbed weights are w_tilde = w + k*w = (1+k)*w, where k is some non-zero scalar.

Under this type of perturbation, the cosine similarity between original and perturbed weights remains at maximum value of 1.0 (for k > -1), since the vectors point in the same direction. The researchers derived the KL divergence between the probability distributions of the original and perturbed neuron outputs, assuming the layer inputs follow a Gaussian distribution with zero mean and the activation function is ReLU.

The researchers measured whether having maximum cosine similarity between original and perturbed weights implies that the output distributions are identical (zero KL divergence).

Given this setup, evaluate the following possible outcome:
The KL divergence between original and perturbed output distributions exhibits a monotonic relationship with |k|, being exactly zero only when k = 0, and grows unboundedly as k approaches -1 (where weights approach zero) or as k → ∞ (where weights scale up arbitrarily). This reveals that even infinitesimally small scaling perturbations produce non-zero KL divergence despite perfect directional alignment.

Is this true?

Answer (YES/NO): NO